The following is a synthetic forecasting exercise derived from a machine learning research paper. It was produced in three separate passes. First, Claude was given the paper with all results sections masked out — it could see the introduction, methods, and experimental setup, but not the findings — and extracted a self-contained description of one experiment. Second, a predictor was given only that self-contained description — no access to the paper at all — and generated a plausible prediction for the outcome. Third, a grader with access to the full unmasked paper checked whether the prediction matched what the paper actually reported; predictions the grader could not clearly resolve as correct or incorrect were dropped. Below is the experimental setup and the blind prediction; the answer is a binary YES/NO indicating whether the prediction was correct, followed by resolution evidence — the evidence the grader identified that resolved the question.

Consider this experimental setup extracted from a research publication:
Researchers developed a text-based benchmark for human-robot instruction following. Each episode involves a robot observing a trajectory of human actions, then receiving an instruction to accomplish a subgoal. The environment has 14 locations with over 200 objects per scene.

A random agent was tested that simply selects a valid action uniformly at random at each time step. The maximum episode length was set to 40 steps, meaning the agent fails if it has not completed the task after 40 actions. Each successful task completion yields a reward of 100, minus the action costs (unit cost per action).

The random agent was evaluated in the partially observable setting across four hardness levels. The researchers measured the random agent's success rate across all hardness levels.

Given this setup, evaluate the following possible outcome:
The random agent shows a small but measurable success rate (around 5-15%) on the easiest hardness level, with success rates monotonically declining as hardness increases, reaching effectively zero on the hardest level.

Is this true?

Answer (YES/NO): NO